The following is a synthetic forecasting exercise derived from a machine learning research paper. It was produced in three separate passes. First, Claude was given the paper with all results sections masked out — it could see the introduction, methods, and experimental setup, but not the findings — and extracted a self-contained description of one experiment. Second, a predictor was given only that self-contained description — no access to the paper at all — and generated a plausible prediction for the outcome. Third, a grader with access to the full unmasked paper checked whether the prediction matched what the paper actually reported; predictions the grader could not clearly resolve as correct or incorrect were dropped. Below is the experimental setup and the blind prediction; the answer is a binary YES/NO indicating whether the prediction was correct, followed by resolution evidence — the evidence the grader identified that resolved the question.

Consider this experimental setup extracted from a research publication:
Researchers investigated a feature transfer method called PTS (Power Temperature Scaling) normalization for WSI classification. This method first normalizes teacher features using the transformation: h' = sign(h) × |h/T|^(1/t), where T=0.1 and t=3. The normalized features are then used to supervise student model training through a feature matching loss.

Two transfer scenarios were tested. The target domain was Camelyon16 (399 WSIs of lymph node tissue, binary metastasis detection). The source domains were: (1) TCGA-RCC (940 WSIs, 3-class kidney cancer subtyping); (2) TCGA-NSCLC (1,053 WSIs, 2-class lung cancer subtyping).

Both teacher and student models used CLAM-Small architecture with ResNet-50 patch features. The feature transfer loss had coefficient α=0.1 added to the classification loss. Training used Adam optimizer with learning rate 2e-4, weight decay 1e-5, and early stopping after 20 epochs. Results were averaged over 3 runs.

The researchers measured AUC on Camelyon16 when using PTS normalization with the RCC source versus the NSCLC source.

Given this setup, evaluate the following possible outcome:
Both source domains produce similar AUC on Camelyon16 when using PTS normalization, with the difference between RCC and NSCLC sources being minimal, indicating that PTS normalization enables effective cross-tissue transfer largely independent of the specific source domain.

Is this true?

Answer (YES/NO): NO